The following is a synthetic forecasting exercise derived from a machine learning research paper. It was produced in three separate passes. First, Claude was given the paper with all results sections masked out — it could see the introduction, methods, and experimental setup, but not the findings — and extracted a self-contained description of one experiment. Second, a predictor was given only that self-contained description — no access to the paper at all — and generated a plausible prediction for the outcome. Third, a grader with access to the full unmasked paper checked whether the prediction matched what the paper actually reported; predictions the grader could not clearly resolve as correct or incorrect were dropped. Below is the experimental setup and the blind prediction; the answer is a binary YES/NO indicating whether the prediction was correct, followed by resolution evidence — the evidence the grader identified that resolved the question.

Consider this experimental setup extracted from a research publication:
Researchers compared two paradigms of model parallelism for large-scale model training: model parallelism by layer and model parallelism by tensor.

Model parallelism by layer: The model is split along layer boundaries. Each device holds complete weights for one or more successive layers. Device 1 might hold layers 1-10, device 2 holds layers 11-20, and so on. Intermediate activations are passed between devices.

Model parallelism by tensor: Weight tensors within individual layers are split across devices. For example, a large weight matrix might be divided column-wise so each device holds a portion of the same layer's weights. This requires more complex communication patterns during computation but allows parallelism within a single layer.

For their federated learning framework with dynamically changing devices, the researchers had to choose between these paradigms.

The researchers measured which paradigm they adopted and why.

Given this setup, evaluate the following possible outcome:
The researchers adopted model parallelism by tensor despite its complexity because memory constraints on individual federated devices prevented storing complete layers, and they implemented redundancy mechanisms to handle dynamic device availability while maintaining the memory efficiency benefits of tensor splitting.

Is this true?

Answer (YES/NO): NO